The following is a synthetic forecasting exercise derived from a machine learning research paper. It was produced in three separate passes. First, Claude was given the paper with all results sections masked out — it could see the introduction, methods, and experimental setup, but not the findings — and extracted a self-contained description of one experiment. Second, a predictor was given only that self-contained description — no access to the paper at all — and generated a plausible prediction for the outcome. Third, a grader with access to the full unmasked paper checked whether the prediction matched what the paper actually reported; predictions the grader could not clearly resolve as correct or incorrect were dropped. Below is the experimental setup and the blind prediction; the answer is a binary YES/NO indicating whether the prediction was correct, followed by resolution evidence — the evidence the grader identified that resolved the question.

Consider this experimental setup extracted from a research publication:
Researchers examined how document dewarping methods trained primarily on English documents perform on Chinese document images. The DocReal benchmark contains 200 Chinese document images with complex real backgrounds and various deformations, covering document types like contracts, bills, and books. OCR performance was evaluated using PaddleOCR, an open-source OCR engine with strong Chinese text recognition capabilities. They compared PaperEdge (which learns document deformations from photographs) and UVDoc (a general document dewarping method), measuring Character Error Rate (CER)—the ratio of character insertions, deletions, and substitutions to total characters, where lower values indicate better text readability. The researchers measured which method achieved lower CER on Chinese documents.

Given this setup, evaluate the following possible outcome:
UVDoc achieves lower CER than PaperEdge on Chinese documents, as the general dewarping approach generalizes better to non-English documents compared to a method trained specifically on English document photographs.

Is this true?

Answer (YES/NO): NO